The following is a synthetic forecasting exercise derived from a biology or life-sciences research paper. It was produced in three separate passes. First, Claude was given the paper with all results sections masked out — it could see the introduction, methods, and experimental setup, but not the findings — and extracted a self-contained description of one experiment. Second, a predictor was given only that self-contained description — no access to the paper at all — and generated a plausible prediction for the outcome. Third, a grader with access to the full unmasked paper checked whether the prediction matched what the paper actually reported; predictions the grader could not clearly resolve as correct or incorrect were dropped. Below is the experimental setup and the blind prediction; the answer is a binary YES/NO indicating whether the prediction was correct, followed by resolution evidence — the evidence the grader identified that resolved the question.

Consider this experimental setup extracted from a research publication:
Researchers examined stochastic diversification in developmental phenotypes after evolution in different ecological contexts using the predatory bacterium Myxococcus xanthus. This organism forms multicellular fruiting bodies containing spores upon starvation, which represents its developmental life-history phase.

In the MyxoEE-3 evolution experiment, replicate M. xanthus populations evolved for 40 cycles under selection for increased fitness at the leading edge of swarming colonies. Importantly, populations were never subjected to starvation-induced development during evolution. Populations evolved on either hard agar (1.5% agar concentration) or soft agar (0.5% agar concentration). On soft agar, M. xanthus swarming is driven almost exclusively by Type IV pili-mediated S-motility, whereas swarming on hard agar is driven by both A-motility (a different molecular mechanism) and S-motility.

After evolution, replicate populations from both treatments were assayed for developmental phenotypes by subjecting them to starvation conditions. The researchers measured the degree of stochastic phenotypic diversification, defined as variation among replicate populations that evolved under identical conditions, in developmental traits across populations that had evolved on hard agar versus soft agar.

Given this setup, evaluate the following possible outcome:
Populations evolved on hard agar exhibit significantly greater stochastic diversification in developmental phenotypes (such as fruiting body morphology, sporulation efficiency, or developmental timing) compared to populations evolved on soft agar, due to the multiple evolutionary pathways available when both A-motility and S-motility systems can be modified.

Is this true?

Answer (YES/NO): YES